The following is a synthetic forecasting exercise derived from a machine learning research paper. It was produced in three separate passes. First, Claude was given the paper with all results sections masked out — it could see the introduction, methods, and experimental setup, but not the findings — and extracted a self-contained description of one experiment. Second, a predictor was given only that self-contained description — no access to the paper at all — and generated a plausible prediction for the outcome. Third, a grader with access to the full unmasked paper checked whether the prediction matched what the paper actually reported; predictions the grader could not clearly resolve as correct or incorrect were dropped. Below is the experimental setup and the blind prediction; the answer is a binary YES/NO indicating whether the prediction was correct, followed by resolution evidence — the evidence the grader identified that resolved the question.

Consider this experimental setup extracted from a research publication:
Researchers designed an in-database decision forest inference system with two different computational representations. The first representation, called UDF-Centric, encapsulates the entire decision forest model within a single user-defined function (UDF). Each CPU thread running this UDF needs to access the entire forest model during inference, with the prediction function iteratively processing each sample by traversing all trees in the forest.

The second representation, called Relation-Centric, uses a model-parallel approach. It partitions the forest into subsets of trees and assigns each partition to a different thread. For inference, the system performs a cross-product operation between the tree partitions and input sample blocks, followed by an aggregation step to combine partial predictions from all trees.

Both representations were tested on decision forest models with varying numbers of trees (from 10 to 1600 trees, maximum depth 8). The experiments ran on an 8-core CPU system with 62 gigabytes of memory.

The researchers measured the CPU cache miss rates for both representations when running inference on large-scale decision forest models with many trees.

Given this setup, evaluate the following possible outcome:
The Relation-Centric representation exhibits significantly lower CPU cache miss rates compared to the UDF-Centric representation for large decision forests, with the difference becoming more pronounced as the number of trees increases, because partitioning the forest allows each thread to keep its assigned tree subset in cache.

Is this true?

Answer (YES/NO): NO